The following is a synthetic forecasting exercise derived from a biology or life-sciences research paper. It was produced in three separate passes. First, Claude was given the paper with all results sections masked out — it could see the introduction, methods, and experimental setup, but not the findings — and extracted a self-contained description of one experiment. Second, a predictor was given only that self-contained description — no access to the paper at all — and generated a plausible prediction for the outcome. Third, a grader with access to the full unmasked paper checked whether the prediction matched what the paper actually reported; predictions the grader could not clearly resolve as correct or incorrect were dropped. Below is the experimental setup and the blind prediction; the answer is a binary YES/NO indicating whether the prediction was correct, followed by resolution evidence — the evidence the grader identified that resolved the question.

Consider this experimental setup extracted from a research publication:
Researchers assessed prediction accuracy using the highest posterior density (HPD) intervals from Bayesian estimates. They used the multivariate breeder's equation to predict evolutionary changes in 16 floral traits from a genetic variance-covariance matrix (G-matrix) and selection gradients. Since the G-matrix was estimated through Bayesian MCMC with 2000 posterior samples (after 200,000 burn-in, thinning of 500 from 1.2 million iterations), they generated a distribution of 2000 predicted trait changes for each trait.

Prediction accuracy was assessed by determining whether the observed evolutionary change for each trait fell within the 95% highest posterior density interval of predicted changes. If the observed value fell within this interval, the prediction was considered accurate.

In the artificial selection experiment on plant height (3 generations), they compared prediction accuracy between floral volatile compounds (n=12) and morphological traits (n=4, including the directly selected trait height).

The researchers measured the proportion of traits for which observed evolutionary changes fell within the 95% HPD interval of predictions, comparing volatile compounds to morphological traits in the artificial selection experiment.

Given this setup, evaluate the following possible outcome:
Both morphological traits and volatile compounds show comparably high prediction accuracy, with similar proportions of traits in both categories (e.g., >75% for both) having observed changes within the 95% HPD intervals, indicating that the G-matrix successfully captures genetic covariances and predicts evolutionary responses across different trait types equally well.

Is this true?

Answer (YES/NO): NO